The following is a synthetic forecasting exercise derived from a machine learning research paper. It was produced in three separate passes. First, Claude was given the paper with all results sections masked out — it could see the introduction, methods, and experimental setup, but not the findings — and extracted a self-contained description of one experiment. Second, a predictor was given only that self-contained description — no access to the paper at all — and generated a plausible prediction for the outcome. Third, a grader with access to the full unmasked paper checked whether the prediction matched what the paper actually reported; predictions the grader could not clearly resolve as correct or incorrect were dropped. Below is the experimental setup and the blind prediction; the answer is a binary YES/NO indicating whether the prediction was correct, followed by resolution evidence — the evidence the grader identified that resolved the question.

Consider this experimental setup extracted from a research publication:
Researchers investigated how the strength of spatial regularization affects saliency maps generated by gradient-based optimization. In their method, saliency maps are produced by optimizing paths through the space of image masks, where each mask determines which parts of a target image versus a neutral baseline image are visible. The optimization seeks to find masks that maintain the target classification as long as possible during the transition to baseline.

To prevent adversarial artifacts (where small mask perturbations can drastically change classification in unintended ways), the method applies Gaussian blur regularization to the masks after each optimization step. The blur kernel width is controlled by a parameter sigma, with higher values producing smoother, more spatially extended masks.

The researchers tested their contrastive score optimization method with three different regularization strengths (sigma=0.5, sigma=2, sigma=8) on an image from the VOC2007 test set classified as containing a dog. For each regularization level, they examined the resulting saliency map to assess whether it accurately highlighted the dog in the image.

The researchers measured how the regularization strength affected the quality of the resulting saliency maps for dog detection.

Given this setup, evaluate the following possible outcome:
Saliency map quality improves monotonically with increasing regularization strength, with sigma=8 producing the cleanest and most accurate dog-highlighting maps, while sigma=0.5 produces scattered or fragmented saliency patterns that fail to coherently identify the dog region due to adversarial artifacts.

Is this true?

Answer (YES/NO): NO